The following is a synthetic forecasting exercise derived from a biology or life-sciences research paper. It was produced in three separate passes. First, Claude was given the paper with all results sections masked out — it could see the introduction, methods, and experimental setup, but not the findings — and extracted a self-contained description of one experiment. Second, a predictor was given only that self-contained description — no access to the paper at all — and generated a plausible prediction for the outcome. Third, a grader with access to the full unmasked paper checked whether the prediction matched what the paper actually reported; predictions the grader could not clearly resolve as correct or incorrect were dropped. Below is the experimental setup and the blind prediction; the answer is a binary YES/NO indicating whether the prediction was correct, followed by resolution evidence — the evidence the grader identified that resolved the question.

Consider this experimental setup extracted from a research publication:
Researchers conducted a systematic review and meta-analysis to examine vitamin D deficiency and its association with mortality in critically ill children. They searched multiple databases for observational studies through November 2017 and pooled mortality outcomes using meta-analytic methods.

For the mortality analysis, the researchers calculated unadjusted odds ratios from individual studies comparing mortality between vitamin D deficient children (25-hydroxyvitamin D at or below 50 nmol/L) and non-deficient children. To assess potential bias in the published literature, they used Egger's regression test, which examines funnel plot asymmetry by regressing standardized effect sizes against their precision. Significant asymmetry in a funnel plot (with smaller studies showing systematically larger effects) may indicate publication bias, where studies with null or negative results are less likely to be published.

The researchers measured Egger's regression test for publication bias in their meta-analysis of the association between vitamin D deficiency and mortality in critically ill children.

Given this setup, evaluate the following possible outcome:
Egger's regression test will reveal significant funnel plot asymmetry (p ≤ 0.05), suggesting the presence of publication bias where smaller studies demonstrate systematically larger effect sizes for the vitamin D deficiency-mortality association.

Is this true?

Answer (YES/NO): NO